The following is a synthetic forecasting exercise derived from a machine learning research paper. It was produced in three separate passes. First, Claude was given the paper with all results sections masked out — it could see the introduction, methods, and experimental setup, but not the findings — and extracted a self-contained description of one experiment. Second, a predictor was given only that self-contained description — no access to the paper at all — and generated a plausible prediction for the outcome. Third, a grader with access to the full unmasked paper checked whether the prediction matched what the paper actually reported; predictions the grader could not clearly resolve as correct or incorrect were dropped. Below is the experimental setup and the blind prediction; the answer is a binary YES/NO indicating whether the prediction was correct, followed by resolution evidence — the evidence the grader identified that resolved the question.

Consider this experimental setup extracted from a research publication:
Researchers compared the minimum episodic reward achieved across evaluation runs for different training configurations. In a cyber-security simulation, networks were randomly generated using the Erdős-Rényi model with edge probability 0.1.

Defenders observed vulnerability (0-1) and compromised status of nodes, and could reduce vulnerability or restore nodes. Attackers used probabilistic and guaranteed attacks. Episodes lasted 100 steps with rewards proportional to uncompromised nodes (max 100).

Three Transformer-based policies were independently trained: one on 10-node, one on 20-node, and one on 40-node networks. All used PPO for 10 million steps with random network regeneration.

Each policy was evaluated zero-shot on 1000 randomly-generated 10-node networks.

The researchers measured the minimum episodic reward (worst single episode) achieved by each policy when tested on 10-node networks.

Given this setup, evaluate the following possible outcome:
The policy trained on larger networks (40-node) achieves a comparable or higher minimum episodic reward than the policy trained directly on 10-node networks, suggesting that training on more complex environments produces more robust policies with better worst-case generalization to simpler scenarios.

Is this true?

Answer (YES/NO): NO